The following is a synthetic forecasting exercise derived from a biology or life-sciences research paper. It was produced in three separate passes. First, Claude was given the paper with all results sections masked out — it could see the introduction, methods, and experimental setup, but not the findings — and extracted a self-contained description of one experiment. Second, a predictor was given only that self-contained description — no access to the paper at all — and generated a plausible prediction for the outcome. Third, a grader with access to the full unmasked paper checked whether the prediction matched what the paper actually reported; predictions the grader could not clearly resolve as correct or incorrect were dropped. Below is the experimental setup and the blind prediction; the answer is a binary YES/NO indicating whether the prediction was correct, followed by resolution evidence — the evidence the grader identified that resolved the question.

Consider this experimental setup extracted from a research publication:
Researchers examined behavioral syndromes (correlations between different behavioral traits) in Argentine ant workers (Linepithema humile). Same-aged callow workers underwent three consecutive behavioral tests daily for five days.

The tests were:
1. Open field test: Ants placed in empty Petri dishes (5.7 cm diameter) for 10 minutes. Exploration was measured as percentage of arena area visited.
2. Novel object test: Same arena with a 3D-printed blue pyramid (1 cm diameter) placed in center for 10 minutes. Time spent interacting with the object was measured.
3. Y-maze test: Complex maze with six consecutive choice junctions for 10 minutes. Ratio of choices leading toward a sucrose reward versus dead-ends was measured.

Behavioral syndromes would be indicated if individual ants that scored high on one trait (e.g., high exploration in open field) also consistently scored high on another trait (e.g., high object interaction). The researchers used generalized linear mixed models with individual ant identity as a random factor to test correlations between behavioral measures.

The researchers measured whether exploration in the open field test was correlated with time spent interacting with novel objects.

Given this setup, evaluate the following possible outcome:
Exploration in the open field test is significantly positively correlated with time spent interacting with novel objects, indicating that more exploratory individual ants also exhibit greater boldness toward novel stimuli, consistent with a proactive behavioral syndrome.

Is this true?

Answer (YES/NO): YES